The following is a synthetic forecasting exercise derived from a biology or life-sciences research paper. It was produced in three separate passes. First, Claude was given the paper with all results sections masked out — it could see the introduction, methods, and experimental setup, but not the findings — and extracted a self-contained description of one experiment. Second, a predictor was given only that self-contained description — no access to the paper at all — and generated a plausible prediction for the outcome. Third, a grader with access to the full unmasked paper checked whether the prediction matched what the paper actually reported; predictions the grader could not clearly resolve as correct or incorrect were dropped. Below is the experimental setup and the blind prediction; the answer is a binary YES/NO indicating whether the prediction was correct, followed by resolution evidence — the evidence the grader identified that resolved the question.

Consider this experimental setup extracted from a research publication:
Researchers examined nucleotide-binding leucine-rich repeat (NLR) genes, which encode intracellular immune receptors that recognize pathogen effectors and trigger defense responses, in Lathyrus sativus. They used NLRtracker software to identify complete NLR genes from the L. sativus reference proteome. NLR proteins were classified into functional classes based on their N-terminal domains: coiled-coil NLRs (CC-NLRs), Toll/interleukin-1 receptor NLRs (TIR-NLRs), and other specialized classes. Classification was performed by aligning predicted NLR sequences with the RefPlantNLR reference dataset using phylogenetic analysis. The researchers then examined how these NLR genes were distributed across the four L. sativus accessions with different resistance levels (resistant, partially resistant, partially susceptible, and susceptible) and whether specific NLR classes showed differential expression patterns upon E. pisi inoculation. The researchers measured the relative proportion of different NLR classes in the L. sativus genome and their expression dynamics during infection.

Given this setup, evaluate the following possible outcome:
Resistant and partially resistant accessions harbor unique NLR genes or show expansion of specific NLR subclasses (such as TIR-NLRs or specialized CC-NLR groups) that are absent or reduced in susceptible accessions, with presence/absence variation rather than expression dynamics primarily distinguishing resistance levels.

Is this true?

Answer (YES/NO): NO